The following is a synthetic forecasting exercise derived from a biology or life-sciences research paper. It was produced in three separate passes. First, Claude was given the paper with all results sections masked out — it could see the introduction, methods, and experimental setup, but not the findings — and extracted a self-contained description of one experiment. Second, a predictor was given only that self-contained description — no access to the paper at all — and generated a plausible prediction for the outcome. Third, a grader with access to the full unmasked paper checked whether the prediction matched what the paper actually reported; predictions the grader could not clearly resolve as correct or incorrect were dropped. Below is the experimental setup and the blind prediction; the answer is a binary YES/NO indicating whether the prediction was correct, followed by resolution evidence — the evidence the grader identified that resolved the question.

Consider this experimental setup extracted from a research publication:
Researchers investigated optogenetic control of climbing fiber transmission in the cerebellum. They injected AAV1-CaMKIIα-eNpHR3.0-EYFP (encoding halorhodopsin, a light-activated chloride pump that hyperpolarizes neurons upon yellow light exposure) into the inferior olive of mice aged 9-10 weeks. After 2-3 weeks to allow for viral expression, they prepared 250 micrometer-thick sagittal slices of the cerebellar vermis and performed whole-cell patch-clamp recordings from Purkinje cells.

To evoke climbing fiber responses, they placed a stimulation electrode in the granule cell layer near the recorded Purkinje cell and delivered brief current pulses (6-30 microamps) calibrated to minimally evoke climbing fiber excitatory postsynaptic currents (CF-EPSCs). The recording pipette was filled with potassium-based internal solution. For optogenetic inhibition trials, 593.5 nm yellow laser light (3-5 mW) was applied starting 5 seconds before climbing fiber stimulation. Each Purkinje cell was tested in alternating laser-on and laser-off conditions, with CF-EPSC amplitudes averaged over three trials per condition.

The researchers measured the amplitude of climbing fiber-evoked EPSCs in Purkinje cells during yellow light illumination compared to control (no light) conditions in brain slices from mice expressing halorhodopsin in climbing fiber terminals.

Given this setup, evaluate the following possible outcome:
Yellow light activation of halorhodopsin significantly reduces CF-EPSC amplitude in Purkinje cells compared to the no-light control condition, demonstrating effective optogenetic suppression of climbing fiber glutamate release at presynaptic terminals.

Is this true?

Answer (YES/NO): YES